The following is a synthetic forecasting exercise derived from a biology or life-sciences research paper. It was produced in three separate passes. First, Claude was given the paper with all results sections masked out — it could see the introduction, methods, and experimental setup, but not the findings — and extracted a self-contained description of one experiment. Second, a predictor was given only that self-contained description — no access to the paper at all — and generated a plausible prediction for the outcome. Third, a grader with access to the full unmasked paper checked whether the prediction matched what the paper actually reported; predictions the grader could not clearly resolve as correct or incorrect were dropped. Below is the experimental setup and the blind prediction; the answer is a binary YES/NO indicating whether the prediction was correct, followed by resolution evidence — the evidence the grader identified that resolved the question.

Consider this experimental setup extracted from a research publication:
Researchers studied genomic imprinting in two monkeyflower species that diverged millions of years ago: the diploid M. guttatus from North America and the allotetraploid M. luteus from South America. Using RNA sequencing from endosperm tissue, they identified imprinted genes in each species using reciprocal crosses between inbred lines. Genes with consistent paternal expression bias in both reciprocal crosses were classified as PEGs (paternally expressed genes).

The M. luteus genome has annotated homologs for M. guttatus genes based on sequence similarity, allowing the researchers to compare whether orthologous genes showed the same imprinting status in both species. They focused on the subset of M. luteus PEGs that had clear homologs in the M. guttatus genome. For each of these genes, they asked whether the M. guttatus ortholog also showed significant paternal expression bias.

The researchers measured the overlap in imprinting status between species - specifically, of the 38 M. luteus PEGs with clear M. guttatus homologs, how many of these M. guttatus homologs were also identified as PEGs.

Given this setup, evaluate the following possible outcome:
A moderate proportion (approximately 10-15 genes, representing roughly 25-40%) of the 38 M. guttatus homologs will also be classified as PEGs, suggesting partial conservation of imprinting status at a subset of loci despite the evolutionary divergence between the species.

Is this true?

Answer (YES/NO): NO